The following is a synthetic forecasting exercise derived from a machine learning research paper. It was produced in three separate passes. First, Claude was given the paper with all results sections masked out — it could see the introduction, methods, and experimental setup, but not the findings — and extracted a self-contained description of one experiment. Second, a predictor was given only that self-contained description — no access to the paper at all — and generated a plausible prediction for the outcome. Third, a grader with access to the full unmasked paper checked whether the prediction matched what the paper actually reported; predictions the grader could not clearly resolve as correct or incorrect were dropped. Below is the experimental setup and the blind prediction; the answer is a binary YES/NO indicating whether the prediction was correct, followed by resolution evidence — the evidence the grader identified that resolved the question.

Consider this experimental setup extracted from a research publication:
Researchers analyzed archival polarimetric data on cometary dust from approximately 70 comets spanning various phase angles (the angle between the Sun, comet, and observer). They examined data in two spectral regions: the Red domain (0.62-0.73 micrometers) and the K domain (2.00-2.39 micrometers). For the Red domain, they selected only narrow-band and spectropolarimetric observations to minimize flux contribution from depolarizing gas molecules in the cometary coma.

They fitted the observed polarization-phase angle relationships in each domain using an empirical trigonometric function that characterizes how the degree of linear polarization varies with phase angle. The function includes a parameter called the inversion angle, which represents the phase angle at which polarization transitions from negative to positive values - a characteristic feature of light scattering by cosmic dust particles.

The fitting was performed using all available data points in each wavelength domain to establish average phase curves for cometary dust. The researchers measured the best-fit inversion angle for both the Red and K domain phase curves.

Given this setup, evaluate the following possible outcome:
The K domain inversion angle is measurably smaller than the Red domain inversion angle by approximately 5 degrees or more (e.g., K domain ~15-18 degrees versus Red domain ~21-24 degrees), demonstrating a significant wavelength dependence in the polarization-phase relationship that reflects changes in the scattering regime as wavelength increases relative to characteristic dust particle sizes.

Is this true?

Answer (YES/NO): NO